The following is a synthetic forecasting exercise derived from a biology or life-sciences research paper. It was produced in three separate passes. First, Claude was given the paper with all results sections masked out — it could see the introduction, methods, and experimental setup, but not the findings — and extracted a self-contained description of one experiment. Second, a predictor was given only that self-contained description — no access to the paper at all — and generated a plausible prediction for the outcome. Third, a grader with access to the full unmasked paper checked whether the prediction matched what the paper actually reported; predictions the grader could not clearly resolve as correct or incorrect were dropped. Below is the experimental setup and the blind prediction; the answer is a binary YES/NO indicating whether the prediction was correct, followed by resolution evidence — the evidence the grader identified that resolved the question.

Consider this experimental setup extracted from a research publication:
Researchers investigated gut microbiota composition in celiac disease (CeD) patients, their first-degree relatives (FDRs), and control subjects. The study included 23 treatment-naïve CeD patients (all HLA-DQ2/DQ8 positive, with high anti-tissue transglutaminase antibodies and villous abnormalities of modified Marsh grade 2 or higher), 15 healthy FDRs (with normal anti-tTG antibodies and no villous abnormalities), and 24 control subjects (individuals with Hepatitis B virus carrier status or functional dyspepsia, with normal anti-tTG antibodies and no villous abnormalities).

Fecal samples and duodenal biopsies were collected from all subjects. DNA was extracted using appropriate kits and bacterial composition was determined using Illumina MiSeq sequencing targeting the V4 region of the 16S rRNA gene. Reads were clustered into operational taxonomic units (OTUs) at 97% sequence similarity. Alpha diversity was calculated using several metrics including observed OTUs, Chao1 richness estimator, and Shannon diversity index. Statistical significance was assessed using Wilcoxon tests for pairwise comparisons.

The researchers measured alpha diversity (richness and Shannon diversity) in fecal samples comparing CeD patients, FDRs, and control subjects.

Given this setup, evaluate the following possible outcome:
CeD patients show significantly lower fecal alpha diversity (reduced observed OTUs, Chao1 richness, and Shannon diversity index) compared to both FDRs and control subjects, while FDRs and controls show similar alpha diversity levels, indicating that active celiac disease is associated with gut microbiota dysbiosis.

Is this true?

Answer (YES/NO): NO